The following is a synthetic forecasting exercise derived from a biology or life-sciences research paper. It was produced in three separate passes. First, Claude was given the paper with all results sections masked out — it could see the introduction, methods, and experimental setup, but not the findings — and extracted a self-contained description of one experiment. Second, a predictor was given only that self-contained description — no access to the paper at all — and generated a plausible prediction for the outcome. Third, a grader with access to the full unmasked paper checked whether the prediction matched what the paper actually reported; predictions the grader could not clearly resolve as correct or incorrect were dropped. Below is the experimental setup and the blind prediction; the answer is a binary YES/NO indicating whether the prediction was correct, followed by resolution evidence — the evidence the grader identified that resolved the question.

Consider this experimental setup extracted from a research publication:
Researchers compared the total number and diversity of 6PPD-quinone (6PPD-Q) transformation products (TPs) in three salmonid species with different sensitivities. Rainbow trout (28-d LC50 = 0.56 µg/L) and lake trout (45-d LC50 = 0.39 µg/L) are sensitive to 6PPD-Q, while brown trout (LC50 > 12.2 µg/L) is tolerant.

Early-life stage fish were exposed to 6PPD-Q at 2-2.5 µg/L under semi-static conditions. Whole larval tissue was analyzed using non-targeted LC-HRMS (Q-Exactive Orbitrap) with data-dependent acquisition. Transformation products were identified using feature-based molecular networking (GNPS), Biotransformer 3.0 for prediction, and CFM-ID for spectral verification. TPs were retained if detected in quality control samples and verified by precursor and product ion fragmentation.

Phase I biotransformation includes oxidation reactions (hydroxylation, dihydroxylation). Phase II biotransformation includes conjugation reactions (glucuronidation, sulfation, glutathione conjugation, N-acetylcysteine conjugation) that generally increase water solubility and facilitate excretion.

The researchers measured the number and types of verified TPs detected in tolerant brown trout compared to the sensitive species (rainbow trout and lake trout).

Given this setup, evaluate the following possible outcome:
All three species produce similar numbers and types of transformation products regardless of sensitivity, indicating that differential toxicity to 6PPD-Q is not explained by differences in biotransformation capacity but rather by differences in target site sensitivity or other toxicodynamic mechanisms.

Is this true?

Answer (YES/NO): NO